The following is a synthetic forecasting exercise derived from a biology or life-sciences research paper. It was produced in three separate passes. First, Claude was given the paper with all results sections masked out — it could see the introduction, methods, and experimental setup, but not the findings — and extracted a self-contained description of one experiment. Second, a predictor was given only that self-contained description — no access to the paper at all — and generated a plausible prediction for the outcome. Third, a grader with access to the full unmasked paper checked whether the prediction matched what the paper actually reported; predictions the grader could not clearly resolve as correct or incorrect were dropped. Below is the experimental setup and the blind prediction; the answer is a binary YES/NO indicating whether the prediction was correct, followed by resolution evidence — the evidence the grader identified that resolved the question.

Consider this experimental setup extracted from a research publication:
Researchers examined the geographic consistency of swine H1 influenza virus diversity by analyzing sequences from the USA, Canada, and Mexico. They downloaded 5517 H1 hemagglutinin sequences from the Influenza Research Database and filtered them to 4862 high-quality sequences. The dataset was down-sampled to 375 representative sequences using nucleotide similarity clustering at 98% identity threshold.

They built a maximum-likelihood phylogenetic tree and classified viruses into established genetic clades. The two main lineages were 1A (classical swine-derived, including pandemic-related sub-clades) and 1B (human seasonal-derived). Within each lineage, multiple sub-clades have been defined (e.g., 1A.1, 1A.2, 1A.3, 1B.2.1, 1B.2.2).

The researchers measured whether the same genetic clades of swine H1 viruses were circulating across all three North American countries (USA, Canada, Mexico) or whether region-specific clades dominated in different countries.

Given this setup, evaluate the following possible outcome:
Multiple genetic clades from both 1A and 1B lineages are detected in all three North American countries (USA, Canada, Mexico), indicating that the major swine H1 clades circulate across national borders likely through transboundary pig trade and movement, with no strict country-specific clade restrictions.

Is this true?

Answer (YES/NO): NO